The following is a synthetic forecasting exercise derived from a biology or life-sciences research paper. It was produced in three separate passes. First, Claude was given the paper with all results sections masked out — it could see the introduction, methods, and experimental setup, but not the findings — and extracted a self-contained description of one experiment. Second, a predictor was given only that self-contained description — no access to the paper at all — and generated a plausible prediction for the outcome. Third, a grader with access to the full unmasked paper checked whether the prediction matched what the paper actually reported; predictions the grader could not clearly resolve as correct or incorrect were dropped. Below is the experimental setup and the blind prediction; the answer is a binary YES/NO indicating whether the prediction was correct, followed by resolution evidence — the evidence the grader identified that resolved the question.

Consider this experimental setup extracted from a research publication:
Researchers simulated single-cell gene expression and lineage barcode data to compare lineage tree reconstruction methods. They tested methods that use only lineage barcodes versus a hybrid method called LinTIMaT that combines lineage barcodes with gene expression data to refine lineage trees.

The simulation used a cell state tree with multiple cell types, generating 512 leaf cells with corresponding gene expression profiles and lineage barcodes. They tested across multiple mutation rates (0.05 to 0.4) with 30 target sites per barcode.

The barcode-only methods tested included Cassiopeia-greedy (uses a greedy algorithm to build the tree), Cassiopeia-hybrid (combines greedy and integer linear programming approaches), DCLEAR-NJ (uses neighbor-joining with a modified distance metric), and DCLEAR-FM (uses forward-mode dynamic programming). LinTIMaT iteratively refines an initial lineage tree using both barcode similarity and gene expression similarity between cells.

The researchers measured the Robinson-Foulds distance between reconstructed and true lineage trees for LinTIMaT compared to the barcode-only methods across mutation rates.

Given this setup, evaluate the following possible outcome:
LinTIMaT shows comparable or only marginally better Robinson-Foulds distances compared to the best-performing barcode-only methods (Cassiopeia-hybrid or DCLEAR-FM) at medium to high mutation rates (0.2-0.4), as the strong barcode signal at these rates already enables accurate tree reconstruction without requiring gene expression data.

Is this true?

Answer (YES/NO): NO